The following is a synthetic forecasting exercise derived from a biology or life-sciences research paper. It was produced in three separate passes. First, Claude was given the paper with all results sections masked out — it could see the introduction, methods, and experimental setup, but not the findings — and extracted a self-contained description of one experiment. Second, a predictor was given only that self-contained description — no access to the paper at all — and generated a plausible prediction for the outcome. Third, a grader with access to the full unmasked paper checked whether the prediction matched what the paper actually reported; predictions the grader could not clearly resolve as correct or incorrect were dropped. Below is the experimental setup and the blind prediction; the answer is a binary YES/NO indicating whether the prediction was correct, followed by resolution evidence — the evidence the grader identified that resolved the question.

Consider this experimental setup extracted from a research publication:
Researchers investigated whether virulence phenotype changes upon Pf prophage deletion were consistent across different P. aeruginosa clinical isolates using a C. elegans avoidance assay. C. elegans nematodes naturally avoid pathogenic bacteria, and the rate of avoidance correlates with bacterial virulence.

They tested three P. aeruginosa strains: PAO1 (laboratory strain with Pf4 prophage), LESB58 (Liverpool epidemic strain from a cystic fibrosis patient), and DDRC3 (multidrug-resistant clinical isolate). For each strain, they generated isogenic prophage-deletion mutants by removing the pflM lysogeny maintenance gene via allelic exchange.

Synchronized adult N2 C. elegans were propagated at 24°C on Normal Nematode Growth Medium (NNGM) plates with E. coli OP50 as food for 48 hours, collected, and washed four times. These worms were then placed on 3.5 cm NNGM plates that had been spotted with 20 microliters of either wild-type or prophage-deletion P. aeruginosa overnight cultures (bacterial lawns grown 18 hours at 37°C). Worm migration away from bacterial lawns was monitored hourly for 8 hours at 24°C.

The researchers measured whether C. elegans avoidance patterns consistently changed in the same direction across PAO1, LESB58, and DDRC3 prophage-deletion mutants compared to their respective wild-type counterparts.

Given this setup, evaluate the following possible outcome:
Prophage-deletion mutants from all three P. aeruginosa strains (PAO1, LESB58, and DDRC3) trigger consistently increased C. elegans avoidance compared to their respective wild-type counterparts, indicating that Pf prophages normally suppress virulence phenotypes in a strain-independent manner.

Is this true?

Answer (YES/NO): NO